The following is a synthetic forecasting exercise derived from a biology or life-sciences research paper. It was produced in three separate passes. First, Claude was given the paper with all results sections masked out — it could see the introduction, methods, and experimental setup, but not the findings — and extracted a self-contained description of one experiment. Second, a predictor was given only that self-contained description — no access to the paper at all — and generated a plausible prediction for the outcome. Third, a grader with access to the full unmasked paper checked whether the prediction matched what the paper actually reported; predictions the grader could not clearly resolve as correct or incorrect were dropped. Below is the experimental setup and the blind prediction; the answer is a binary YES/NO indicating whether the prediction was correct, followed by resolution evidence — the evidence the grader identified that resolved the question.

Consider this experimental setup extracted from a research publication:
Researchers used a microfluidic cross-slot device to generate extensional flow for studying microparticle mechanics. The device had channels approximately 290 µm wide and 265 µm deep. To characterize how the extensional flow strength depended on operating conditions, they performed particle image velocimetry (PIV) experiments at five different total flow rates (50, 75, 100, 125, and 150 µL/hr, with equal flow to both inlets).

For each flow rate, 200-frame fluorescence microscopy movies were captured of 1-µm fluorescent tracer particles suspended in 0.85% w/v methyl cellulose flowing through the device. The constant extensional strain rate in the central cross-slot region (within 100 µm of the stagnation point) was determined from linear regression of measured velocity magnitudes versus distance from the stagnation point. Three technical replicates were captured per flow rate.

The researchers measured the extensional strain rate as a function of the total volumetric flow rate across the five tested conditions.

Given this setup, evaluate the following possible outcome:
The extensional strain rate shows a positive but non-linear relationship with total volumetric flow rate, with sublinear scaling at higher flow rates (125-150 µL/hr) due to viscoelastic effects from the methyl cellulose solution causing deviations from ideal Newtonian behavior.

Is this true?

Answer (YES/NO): NO